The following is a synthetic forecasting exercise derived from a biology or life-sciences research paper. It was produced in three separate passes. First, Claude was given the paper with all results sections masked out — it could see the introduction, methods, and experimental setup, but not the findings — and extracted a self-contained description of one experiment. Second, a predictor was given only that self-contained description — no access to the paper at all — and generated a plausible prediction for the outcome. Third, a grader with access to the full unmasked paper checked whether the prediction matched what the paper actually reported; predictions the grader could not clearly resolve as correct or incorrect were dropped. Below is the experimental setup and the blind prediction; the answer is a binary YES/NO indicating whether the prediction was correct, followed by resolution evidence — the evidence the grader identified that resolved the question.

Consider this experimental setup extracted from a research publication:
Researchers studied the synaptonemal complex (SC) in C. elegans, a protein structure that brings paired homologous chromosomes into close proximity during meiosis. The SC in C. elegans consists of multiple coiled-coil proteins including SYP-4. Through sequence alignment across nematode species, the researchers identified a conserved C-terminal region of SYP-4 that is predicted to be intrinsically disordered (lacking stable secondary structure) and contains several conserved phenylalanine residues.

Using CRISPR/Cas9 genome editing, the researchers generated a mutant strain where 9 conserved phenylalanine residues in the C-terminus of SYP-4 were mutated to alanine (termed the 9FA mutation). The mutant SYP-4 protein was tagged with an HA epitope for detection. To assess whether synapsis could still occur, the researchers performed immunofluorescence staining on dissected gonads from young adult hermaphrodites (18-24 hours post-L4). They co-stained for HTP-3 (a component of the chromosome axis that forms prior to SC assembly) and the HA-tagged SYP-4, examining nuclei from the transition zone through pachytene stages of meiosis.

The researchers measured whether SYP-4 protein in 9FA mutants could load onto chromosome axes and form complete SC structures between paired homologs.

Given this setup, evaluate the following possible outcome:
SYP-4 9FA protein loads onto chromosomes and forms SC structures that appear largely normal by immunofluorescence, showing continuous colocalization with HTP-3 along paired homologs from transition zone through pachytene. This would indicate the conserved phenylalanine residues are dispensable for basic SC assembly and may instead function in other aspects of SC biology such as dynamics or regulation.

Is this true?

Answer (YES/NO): YES